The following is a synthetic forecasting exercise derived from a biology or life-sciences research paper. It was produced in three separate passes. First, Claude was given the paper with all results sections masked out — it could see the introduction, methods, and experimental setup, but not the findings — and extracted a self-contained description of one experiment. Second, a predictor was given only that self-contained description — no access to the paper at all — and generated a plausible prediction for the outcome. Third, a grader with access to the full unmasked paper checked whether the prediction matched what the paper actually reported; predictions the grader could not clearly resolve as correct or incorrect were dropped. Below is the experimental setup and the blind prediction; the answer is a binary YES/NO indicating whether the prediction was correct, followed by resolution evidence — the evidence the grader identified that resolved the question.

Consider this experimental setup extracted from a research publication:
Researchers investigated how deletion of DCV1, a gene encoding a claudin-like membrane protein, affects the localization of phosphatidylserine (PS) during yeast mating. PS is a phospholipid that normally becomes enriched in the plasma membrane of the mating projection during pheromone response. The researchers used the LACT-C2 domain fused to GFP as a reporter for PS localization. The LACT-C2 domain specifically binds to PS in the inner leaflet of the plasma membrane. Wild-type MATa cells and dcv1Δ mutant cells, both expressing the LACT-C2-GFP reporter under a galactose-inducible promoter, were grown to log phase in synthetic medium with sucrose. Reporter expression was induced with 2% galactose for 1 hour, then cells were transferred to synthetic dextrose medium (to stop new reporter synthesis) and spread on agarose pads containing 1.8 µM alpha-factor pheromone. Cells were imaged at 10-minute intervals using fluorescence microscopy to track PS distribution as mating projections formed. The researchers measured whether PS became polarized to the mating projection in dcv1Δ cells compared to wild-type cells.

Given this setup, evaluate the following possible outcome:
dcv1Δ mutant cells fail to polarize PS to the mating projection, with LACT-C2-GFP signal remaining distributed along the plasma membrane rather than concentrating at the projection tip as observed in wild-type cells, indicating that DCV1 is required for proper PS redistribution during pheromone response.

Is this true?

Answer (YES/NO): NO